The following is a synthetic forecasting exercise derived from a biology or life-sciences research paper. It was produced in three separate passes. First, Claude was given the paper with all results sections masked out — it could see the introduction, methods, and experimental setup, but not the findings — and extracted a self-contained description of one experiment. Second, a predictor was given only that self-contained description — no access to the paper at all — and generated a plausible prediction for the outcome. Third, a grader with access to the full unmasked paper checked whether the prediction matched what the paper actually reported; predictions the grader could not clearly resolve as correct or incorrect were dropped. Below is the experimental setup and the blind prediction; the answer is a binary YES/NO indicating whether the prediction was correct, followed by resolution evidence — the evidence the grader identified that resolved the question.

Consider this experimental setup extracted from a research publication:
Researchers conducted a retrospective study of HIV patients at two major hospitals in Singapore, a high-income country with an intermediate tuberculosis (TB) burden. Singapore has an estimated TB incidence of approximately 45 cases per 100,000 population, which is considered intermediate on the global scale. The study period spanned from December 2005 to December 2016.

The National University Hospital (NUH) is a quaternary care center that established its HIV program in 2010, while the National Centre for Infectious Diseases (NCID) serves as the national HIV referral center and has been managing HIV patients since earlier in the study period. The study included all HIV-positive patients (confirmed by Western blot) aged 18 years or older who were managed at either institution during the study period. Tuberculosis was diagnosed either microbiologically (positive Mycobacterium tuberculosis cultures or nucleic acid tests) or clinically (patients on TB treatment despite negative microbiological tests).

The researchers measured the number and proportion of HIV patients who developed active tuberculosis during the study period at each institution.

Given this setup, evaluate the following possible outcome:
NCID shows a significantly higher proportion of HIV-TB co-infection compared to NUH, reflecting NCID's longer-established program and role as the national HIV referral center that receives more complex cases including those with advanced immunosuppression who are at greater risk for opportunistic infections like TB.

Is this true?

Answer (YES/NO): YES